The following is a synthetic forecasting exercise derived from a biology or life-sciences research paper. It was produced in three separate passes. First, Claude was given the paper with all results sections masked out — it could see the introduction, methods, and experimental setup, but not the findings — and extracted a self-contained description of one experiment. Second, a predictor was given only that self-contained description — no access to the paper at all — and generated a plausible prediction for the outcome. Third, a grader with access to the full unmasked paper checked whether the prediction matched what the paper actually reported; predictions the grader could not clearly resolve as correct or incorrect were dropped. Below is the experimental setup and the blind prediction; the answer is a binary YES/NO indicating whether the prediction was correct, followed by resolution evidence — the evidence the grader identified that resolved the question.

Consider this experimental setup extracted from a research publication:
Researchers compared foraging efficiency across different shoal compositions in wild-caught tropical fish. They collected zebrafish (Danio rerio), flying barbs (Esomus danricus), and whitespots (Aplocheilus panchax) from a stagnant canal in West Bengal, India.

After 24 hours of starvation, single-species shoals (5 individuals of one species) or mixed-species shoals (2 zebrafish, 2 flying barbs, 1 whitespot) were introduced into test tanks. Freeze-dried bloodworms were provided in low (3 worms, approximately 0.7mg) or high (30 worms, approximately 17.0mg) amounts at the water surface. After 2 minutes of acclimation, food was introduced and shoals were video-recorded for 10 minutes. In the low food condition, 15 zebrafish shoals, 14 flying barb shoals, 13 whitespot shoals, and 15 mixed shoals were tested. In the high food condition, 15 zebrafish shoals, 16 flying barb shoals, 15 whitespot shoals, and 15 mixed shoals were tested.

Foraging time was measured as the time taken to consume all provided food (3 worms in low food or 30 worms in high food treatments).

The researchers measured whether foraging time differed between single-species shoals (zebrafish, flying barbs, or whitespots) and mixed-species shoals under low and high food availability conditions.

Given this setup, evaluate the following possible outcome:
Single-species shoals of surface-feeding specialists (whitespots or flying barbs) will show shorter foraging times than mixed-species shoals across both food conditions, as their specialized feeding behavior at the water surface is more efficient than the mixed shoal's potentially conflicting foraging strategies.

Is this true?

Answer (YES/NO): NO